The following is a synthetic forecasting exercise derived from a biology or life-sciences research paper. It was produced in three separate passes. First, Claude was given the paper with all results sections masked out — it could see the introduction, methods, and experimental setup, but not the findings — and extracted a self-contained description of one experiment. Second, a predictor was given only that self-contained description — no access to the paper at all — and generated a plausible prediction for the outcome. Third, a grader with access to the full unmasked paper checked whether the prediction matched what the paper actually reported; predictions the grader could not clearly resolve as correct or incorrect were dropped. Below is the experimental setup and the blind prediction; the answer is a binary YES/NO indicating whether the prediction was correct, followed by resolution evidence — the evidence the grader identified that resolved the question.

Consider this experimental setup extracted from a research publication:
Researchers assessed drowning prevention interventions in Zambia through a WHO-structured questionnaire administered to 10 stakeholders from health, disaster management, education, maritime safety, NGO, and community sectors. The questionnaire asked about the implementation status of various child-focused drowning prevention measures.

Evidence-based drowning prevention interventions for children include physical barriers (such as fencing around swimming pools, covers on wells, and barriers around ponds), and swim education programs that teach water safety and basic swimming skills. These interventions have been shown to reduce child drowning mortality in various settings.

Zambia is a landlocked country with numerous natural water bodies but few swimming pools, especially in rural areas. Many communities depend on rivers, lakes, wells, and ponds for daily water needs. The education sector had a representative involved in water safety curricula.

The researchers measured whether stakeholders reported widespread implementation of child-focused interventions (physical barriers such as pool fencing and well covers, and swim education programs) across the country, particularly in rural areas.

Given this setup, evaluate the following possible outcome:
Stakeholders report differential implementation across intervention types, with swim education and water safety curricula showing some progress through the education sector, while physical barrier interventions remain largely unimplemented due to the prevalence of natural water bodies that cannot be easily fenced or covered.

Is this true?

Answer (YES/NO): NO